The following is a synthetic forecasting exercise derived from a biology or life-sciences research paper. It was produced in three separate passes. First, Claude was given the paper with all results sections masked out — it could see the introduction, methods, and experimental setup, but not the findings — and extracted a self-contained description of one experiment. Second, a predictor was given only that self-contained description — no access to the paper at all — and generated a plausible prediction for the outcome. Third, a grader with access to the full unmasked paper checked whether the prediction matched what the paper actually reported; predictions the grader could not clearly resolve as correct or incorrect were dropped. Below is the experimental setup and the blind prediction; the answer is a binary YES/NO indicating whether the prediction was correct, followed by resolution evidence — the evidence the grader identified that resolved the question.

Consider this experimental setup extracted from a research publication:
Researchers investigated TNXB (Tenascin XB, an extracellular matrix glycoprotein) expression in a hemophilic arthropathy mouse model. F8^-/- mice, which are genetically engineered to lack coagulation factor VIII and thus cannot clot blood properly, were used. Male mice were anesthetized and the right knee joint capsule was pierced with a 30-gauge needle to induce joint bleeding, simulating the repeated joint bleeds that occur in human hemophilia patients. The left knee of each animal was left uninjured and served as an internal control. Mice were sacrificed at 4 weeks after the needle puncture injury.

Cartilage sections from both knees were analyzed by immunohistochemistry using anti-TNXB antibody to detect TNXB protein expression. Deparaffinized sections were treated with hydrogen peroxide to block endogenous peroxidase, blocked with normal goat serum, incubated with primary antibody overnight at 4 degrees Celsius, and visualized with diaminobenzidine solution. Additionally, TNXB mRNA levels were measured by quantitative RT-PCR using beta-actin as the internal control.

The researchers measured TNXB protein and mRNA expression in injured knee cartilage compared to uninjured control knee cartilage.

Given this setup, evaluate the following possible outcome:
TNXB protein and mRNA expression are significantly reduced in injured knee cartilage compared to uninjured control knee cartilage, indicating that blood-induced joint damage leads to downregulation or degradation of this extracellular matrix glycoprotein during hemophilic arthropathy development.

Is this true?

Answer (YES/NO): YES